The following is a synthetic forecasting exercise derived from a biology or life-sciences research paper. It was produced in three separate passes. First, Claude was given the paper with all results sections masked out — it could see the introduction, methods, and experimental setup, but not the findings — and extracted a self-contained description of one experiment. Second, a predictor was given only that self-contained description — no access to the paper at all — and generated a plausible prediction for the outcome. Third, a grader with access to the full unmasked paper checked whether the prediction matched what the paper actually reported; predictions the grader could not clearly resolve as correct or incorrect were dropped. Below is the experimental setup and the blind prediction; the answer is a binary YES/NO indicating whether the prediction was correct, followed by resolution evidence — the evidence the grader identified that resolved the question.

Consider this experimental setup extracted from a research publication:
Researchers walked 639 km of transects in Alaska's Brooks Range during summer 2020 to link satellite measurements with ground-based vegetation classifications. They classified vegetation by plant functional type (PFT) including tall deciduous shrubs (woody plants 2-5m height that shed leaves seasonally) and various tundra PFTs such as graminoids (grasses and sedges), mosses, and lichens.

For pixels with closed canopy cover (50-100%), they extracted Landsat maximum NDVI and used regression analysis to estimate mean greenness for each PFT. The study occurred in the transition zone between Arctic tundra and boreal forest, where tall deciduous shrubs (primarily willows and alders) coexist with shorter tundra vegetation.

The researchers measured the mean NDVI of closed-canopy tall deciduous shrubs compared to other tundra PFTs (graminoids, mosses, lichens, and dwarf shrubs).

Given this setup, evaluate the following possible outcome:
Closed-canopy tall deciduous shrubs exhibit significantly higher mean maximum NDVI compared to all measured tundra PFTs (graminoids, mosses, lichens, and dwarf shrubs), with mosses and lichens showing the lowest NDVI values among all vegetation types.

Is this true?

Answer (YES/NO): NO